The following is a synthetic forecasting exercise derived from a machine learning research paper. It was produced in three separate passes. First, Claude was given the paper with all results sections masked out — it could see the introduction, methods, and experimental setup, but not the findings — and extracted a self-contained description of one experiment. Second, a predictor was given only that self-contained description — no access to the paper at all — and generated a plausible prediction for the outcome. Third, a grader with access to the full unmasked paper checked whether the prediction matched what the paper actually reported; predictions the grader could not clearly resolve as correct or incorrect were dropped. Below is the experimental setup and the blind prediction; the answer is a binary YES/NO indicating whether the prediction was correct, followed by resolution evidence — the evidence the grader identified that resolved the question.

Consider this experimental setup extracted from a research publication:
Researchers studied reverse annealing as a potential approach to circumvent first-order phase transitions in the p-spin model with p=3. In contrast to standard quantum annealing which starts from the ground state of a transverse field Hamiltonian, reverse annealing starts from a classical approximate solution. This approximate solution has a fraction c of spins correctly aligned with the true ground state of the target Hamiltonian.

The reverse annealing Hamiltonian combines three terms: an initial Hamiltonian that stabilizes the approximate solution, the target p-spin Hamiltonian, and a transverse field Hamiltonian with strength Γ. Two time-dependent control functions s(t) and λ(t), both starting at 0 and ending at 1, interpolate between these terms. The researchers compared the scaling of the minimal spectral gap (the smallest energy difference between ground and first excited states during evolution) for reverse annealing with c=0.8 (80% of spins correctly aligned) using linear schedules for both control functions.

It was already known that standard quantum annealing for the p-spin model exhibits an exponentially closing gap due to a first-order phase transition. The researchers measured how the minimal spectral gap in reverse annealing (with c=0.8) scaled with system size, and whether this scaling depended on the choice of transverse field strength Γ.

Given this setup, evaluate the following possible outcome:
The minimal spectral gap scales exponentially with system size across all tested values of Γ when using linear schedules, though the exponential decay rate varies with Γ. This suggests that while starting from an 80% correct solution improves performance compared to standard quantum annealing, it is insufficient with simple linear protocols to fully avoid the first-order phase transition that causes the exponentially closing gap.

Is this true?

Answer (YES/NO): NO